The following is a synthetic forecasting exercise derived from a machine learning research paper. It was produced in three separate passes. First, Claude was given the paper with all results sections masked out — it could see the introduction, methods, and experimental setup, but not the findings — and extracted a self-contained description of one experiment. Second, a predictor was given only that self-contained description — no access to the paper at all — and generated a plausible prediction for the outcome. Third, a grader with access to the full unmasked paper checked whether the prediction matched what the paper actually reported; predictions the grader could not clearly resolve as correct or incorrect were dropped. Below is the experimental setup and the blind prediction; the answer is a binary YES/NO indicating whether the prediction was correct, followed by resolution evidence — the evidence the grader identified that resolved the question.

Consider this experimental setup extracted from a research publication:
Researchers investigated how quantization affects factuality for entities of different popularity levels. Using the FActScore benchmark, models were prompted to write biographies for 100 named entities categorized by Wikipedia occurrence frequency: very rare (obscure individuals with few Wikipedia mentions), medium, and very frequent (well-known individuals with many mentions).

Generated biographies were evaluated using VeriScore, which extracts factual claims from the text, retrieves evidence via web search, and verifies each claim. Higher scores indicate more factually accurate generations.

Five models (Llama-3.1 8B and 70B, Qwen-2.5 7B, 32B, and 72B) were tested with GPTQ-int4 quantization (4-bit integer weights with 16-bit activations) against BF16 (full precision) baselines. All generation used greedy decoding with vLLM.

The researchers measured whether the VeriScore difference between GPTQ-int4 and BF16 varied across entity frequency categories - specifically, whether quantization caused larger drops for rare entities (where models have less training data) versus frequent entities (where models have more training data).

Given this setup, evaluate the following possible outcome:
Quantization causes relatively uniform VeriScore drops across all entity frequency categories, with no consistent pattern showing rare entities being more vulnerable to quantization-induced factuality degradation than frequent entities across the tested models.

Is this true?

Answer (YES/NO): NO